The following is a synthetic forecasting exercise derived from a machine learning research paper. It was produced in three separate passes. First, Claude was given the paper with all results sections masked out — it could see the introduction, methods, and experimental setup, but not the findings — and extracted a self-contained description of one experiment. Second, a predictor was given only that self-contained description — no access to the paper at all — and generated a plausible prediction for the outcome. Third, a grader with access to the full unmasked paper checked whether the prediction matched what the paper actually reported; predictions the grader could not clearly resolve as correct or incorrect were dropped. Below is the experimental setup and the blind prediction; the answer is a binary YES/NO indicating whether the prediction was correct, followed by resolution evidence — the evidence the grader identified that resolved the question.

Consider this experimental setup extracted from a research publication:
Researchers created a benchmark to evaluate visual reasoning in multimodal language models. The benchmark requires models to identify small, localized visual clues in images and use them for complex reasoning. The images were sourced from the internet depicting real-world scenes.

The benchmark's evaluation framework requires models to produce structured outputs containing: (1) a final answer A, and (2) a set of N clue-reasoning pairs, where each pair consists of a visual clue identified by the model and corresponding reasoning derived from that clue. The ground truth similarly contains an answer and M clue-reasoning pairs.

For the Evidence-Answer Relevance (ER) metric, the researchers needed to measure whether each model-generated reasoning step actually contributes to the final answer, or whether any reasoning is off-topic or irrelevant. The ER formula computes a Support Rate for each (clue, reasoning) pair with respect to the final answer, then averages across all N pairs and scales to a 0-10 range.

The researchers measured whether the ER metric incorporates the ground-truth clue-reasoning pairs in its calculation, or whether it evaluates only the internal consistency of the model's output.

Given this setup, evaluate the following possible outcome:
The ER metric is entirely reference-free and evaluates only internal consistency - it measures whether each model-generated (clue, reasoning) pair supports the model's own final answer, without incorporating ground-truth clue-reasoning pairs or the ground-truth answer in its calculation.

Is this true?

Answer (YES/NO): YES